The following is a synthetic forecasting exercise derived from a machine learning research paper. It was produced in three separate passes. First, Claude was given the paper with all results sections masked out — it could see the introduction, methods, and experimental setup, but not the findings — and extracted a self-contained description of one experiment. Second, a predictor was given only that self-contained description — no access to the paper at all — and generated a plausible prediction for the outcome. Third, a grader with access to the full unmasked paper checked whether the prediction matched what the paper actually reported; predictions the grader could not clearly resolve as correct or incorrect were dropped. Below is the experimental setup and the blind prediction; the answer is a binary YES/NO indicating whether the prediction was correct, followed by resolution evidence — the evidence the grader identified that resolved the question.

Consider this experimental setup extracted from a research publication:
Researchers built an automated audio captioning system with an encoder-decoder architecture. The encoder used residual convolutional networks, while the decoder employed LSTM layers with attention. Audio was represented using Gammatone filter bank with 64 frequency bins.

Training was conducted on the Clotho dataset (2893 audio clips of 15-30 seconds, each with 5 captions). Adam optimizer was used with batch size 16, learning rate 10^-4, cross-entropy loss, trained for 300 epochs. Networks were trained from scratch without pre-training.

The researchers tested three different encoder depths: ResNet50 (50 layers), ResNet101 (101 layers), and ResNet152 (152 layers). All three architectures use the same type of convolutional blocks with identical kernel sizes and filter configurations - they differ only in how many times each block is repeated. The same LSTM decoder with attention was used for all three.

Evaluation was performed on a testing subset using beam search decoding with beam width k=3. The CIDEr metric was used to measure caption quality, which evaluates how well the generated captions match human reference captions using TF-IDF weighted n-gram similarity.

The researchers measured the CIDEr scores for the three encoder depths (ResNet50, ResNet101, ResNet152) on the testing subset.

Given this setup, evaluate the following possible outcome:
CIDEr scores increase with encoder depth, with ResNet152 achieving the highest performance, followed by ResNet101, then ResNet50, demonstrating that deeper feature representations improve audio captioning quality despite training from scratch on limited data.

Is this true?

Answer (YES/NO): NO